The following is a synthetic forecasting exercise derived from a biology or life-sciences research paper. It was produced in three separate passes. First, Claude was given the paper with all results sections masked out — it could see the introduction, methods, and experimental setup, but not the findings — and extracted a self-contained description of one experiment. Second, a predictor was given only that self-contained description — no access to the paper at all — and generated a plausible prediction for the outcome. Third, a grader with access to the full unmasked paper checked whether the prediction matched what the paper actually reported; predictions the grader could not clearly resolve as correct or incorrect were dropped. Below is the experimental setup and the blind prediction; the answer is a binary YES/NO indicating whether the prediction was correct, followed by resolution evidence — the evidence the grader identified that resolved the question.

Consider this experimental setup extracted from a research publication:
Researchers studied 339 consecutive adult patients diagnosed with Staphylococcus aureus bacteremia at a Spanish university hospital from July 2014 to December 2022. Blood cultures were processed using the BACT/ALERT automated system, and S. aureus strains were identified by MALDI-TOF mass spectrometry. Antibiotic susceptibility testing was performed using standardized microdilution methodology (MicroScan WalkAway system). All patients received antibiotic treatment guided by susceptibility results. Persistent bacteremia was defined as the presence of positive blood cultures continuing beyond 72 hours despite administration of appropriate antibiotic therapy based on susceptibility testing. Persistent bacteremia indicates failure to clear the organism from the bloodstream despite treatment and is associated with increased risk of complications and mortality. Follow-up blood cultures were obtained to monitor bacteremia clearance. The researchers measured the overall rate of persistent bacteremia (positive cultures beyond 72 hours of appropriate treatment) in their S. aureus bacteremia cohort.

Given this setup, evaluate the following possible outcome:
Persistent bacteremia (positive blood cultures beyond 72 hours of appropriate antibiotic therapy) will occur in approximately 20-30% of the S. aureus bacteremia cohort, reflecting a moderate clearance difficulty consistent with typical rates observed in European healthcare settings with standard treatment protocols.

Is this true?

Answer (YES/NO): NO